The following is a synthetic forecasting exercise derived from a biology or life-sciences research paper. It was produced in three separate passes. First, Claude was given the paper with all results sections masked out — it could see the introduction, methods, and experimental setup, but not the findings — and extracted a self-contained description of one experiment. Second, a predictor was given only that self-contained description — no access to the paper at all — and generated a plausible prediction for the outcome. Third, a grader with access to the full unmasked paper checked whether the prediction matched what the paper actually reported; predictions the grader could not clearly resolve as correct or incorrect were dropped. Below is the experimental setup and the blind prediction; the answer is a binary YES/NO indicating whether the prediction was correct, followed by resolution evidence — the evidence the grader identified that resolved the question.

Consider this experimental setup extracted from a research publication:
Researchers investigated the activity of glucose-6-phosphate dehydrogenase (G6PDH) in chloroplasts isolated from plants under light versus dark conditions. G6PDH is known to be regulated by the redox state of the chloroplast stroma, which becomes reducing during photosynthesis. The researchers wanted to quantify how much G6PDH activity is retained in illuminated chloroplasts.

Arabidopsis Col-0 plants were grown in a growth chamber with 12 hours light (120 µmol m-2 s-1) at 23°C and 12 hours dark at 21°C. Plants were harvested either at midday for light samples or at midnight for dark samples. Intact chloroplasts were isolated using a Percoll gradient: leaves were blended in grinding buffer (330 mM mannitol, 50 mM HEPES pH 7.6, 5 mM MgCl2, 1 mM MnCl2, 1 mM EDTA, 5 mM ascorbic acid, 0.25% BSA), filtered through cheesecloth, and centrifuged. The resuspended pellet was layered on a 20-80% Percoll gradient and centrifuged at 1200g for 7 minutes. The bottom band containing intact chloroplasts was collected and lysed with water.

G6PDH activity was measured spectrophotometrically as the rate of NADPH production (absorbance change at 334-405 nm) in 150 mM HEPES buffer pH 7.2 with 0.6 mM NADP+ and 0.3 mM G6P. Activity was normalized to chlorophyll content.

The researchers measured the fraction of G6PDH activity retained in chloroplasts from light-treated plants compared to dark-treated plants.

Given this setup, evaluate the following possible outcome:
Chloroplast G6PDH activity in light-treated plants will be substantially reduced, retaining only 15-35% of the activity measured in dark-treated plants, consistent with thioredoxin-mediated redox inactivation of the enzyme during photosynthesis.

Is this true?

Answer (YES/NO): NO